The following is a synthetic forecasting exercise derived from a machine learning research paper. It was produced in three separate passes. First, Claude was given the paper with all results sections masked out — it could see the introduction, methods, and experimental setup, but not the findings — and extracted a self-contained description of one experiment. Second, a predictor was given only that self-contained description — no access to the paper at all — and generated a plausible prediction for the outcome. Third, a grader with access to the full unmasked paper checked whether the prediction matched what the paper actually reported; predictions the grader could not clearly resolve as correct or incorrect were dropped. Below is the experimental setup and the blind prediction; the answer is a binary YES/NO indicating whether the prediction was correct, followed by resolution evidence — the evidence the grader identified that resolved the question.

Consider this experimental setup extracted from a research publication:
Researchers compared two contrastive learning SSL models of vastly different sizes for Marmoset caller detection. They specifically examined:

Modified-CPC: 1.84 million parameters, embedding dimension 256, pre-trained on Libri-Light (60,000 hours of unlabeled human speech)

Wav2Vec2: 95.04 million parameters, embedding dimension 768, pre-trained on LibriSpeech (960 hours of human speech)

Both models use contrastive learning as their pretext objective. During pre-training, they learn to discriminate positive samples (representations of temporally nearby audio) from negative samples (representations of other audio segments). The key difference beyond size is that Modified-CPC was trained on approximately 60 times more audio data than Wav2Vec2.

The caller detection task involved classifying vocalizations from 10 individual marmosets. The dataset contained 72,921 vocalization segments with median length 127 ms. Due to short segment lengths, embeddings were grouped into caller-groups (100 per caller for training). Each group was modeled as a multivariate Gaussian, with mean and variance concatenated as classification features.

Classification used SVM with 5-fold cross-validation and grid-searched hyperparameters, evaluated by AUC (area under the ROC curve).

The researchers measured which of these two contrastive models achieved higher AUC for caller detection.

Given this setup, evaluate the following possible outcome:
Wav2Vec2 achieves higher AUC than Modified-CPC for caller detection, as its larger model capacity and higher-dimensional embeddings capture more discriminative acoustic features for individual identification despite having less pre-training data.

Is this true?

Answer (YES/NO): NO